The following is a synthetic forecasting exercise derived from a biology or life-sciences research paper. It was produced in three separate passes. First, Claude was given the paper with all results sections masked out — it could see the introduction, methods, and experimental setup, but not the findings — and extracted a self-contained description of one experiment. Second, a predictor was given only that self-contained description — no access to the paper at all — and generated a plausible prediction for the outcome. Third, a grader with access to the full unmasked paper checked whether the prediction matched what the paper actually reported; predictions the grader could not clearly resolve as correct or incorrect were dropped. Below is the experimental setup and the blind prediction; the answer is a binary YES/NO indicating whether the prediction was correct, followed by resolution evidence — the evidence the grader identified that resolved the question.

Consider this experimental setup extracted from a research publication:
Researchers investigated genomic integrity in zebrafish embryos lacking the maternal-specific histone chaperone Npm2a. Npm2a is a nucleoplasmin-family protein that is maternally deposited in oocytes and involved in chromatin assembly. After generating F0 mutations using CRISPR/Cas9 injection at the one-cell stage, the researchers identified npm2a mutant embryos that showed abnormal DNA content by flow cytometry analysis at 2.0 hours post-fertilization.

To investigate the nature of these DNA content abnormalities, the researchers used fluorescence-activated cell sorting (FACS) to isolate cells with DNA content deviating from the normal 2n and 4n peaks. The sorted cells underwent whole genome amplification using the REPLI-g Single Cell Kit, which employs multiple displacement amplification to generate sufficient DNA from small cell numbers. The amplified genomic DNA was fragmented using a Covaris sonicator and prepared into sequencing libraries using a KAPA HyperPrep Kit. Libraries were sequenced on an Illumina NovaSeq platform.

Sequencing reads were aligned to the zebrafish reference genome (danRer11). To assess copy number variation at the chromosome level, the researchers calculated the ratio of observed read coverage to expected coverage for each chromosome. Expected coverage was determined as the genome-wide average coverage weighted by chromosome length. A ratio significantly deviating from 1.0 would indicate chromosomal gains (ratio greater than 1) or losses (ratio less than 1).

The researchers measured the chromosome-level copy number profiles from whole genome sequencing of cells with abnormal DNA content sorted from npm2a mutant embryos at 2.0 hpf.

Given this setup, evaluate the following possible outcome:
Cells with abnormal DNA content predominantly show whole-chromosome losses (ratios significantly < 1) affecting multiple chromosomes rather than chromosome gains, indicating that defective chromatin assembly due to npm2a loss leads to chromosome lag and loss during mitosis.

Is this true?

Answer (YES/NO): NO